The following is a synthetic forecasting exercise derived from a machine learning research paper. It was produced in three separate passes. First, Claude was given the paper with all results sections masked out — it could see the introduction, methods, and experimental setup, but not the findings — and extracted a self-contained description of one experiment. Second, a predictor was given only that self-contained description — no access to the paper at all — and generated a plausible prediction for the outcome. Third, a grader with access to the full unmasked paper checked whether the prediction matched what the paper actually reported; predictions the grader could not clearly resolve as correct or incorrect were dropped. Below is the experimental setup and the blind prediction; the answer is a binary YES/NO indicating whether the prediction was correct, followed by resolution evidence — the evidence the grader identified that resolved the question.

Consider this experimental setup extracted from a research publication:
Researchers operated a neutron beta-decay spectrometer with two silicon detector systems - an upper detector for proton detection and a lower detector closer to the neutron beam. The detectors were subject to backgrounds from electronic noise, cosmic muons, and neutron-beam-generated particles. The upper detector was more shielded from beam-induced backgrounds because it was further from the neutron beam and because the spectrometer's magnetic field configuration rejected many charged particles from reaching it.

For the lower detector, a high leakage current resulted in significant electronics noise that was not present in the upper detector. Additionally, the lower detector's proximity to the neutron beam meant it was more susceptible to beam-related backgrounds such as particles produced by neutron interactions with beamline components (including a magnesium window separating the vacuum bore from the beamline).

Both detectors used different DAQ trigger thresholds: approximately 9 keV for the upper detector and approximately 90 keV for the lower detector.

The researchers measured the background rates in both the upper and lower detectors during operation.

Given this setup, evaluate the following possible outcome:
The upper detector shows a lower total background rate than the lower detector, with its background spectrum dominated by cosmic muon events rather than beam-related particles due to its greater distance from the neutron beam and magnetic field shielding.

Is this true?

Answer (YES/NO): NO